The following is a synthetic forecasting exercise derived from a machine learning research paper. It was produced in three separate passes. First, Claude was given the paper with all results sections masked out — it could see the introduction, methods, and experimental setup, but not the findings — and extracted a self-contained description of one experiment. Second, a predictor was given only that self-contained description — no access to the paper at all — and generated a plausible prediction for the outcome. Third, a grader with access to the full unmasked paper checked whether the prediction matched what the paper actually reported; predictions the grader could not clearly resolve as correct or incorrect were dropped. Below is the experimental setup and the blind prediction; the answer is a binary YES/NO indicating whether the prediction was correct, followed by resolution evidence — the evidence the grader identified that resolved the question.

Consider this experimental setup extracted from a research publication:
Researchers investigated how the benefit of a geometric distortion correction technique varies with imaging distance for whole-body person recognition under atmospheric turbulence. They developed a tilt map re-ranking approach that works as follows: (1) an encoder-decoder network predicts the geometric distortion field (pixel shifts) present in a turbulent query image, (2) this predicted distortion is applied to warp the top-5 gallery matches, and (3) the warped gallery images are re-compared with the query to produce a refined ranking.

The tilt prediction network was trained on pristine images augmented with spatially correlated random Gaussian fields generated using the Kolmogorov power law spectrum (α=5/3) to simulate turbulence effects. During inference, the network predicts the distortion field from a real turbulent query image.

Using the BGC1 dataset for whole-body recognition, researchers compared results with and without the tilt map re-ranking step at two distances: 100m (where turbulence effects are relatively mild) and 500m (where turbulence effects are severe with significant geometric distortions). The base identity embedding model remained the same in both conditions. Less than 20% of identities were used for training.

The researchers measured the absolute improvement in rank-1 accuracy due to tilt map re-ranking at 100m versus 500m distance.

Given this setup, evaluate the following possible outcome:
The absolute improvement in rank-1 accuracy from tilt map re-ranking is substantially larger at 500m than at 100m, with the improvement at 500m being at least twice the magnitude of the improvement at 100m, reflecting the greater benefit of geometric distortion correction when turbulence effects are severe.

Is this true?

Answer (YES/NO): YES